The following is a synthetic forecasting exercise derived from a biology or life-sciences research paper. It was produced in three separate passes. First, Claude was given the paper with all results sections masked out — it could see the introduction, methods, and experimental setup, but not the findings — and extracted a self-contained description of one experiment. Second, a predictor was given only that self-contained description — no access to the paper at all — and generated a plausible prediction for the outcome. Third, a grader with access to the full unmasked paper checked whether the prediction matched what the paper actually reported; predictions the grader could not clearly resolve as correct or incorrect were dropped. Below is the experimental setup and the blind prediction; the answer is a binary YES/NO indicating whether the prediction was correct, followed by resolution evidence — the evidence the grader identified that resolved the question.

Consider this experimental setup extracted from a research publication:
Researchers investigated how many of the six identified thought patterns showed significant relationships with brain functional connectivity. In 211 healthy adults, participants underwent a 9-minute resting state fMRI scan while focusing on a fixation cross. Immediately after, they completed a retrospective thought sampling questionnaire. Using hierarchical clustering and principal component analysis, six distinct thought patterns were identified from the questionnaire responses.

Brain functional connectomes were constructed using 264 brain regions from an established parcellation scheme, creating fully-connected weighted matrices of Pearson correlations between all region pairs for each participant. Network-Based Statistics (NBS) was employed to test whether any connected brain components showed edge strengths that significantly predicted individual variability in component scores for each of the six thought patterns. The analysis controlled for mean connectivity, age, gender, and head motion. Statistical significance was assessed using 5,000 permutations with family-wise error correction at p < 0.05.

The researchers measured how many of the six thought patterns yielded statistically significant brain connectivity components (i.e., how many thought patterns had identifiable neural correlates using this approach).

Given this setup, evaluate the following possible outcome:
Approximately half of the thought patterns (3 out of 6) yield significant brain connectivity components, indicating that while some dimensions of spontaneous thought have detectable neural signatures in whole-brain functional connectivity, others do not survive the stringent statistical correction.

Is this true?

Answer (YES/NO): NO